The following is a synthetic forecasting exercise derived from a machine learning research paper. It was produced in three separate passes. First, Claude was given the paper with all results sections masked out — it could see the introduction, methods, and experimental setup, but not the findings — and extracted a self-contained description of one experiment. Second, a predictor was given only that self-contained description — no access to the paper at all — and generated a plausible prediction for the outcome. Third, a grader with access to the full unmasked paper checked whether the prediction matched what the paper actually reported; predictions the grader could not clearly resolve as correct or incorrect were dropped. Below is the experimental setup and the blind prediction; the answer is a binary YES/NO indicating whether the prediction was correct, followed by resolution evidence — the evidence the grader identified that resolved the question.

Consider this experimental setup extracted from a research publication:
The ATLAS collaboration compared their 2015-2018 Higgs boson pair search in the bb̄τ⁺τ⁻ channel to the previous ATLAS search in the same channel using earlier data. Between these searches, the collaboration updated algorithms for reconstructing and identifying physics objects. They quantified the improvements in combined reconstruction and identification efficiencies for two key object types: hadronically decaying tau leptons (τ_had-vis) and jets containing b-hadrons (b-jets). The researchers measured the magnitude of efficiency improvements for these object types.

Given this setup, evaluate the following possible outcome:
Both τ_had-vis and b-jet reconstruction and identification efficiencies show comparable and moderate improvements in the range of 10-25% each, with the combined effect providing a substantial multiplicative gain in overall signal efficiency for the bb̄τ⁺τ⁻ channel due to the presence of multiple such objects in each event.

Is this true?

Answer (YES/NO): NO